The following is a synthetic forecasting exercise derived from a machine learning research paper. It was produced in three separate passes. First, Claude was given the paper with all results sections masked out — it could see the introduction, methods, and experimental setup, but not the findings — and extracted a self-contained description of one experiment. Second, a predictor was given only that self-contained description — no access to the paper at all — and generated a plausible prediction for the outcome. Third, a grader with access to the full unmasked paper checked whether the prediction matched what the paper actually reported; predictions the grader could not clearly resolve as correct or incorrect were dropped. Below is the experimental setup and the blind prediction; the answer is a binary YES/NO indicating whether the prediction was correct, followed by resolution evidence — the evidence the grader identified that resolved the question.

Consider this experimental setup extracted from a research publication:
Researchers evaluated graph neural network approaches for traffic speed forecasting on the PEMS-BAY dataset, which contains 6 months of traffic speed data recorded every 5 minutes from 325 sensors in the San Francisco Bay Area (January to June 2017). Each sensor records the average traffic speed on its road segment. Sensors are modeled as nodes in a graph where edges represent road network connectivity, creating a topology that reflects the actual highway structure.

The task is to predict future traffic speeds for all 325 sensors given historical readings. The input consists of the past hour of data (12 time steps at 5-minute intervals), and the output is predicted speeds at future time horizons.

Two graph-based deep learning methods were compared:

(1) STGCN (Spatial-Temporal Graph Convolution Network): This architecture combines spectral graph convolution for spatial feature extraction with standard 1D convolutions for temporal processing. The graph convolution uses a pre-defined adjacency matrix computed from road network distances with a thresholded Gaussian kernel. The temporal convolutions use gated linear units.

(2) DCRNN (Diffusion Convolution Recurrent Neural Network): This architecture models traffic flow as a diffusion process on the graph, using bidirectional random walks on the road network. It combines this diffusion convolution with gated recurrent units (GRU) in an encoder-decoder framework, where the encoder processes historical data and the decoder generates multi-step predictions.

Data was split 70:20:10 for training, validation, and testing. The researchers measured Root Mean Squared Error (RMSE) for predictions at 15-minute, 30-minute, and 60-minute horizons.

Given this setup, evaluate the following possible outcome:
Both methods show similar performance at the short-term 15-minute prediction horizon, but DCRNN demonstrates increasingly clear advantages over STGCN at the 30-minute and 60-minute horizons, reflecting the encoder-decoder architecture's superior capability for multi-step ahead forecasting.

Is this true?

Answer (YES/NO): YES